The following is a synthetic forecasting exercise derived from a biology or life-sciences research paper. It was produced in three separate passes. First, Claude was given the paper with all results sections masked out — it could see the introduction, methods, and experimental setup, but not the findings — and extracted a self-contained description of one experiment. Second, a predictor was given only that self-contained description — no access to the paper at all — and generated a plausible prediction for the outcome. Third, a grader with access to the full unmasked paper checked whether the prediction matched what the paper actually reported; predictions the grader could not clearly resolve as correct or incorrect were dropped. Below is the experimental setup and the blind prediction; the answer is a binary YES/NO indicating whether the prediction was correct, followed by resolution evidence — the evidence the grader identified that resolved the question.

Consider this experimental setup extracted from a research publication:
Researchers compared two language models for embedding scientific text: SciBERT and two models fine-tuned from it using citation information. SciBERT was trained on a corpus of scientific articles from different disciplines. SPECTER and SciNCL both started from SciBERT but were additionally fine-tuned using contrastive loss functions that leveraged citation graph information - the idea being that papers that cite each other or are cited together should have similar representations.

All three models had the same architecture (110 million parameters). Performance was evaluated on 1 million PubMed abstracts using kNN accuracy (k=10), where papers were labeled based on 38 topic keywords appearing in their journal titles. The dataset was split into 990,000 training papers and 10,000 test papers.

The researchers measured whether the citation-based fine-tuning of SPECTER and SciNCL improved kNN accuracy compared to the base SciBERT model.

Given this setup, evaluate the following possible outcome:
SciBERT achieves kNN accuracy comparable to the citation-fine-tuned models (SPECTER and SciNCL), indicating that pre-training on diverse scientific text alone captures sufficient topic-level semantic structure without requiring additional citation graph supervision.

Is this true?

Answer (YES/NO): NO